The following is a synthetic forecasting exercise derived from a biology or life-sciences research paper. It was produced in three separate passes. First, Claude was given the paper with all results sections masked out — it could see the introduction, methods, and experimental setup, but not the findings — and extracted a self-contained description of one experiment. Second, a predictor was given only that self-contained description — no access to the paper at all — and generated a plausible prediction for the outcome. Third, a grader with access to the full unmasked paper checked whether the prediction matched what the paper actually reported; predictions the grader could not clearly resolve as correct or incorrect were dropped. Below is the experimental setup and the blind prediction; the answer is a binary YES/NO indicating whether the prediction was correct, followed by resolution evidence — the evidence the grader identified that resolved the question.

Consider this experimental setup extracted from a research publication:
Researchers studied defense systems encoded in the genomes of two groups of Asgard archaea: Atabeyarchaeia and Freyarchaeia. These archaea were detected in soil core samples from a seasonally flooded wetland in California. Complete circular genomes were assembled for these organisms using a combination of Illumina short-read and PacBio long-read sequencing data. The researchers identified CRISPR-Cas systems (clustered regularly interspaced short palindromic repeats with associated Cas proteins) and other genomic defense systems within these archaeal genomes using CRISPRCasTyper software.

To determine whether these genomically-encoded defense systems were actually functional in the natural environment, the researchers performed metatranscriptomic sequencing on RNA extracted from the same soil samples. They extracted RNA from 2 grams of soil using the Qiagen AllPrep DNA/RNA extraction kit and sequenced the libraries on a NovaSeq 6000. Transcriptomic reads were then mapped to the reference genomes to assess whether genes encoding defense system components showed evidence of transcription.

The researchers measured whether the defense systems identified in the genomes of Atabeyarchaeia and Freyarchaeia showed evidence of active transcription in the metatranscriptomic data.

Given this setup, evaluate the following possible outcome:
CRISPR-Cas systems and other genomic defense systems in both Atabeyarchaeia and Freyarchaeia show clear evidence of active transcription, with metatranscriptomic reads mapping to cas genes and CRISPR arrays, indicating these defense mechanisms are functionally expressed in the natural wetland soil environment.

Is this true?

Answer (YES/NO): YES